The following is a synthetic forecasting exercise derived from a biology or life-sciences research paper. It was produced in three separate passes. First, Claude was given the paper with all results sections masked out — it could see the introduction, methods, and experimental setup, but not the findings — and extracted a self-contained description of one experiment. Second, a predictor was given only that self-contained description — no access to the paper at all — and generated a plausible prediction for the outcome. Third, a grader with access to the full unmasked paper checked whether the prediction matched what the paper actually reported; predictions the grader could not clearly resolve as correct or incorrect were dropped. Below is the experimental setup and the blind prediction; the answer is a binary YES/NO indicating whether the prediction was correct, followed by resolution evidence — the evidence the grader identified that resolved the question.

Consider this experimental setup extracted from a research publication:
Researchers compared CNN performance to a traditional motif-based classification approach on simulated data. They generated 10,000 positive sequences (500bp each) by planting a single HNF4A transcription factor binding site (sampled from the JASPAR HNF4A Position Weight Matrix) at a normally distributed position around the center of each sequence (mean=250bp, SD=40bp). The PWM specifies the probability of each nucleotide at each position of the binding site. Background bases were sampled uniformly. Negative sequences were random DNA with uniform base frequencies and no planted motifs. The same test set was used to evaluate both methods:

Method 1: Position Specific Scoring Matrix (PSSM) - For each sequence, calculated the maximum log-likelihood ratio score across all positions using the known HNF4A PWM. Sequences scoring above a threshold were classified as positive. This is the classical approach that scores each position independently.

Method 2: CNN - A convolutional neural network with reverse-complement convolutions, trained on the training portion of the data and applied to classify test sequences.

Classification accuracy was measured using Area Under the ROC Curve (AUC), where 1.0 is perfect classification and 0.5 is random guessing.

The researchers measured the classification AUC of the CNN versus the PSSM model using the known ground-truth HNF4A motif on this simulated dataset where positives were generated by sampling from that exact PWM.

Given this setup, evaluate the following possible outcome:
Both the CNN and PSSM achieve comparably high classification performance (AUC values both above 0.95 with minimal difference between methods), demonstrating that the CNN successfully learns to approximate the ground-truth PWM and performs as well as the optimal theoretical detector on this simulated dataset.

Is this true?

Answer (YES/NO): NO